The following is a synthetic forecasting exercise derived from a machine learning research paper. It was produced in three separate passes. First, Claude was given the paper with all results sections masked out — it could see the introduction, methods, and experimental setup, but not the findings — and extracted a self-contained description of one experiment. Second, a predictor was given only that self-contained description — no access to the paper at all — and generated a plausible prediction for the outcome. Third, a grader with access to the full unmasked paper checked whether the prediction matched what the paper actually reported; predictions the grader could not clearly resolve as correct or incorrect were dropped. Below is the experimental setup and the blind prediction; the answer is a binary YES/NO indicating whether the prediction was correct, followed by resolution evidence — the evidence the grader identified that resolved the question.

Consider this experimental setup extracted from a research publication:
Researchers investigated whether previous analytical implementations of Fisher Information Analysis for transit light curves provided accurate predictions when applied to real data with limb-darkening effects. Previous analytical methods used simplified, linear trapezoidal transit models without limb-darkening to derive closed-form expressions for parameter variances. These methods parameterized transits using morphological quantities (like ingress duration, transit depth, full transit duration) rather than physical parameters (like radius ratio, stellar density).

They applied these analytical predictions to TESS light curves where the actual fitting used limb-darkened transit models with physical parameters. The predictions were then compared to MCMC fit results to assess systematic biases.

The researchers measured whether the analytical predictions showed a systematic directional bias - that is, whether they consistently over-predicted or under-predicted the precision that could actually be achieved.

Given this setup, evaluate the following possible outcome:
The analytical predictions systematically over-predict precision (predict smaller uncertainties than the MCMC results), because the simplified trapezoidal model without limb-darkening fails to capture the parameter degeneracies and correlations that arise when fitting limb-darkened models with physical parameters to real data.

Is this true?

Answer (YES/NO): NO